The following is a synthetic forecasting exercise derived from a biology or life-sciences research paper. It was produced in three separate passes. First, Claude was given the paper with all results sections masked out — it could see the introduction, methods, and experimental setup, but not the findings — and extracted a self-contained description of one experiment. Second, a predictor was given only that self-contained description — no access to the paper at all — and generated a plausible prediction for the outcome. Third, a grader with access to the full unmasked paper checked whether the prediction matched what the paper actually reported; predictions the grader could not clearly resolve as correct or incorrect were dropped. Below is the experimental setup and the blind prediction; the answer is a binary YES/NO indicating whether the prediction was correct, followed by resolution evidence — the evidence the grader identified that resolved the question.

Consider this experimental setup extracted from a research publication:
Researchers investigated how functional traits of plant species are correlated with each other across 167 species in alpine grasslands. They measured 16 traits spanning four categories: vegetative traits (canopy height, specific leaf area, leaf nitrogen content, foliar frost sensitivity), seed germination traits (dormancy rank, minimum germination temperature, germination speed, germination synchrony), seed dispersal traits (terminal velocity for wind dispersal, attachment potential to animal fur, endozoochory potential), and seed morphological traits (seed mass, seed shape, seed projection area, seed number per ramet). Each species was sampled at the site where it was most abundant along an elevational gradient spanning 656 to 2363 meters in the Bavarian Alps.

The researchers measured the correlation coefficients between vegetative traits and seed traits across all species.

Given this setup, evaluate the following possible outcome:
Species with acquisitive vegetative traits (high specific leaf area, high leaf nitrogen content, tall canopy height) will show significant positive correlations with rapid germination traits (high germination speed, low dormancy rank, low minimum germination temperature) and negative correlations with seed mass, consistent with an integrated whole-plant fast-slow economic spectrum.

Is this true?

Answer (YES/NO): NO